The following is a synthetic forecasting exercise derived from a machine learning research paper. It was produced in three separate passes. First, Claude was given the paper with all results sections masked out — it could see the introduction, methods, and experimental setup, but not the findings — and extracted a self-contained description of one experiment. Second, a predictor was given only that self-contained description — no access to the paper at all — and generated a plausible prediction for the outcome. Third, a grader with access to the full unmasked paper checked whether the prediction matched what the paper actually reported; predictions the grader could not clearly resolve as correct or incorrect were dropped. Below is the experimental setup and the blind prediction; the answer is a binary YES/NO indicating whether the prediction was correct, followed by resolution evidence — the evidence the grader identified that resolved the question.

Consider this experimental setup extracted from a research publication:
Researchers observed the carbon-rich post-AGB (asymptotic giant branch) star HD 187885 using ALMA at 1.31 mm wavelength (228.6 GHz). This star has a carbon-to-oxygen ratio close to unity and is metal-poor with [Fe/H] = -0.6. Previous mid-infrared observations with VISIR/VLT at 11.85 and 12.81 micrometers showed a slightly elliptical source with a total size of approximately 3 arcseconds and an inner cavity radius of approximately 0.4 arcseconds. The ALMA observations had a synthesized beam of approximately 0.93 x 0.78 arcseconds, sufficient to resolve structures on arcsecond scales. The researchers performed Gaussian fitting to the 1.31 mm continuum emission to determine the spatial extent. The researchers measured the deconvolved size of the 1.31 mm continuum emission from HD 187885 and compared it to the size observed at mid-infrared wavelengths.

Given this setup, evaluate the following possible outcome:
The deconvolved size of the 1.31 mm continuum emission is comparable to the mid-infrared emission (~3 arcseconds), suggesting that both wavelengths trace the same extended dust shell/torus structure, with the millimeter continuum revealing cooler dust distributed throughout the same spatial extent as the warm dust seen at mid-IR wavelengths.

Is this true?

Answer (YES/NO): NO